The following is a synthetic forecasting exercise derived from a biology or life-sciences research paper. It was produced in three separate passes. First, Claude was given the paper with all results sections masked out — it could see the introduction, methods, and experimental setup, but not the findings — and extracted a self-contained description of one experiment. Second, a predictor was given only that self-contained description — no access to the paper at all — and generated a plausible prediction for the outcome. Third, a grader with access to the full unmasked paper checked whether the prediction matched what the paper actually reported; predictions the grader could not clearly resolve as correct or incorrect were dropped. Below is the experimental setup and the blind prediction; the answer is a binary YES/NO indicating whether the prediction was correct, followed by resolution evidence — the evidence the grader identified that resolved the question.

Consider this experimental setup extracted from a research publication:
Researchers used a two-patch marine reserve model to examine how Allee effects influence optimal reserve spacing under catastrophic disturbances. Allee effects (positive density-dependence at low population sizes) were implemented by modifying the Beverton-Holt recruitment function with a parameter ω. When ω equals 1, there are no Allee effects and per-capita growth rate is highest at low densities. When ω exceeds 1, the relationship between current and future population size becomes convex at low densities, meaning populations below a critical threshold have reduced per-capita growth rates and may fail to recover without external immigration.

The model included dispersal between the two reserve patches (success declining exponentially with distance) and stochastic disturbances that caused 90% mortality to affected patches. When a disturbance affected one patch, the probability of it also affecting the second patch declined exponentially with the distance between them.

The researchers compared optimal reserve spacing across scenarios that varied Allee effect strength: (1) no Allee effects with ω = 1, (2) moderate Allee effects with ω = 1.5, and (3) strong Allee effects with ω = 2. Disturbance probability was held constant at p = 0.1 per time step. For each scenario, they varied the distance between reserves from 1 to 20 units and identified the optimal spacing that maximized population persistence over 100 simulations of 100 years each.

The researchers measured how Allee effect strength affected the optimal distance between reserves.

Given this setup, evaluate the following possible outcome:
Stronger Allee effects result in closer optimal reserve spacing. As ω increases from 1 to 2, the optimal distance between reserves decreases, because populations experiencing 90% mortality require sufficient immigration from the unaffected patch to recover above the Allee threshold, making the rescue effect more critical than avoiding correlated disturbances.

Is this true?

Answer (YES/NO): NO